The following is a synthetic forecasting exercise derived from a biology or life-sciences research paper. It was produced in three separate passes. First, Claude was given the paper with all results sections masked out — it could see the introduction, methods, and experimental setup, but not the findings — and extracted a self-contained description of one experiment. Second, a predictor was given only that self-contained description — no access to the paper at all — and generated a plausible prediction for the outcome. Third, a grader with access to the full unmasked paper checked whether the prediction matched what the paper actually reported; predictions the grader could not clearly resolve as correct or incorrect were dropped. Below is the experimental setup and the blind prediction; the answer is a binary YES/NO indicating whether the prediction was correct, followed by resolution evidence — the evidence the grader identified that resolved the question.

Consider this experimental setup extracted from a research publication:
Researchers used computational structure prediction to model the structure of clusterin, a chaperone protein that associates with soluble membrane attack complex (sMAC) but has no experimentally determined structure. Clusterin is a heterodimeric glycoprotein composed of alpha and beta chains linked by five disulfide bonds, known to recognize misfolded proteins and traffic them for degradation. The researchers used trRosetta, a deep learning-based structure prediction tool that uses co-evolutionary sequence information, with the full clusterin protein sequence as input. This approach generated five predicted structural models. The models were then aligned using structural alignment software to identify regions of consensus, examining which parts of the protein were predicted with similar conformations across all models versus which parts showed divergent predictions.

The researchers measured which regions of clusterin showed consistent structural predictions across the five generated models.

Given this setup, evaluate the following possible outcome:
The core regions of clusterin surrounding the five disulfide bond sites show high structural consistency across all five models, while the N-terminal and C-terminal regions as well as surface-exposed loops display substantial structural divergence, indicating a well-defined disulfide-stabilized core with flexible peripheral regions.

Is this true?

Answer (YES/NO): YES